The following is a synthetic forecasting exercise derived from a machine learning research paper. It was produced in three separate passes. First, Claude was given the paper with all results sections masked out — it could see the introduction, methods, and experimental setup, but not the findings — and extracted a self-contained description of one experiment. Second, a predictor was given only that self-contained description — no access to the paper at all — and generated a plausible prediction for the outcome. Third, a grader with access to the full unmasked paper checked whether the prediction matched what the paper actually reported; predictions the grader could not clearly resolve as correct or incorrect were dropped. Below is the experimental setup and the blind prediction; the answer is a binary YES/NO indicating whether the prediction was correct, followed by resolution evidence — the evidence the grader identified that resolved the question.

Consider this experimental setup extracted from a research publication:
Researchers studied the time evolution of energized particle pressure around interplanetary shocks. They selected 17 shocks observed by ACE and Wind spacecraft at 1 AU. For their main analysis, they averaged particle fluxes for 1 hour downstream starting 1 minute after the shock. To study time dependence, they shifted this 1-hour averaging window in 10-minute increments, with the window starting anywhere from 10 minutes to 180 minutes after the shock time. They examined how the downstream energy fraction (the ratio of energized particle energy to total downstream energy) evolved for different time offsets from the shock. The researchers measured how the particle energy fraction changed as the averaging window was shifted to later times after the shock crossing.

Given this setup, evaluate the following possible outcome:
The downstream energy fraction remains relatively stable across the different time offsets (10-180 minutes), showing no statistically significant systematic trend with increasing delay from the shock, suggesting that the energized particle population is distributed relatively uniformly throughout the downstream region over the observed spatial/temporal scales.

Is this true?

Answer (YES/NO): NO